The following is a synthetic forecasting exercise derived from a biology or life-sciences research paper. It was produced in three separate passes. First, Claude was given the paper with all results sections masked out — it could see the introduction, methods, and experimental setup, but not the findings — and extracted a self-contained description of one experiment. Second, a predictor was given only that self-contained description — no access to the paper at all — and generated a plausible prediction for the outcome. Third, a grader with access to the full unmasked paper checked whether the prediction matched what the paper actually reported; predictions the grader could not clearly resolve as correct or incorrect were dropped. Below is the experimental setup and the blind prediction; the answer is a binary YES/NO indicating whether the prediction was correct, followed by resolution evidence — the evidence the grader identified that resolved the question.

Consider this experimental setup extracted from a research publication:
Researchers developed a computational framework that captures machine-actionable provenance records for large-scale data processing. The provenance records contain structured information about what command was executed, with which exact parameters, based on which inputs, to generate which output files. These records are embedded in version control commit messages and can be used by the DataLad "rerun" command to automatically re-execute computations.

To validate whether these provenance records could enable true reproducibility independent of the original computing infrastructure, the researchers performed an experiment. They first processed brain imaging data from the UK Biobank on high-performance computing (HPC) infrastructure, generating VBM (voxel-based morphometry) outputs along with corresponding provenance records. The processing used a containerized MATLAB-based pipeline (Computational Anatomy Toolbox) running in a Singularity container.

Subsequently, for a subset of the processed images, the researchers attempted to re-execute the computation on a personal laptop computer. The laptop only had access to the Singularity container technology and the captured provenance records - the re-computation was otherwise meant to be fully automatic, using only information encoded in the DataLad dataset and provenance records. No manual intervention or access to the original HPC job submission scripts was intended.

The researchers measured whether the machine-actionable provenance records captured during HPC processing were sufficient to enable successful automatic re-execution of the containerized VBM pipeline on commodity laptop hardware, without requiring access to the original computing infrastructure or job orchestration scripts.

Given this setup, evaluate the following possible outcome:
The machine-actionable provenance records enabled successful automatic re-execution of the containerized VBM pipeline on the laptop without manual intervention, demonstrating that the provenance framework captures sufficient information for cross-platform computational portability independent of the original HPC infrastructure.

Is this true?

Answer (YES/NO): YES